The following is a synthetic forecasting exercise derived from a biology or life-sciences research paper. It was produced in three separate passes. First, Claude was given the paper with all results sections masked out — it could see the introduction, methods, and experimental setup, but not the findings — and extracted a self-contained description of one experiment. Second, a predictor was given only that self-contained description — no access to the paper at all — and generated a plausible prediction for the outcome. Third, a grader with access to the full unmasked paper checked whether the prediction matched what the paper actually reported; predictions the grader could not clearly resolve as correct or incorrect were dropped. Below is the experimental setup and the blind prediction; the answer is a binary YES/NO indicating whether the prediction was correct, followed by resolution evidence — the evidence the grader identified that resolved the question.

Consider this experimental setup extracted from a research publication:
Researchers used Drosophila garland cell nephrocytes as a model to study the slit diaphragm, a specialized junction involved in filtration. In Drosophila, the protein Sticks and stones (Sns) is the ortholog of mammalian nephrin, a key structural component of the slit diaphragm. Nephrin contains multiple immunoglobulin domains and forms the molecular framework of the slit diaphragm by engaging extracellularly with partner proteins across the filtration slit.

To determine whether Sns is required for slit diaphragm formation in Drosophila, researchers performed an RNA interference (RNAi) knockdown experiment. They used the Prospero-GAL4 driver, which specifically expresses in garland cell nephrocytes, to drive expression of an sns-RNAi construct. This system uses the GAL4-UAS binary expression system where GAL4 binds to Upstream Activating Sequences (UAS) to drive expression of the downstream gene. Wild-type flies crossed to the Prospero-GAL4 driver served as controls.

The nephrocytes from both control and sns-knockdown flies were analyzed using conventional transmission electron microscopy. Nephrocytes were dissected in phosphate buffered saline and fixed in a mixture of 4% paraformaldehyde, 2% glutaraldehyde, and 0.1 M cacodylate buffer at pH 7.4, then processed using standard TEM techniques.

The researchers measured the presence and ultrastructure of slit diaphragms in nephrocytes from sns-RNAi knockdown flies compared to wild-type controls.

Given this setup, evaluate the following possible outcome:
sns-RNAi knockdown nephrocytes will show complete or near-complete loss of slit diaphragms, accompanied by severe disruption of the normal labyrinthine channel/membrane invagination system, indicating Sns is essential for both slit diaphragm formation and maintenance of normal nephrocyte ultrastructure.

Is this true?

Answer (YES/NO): YES